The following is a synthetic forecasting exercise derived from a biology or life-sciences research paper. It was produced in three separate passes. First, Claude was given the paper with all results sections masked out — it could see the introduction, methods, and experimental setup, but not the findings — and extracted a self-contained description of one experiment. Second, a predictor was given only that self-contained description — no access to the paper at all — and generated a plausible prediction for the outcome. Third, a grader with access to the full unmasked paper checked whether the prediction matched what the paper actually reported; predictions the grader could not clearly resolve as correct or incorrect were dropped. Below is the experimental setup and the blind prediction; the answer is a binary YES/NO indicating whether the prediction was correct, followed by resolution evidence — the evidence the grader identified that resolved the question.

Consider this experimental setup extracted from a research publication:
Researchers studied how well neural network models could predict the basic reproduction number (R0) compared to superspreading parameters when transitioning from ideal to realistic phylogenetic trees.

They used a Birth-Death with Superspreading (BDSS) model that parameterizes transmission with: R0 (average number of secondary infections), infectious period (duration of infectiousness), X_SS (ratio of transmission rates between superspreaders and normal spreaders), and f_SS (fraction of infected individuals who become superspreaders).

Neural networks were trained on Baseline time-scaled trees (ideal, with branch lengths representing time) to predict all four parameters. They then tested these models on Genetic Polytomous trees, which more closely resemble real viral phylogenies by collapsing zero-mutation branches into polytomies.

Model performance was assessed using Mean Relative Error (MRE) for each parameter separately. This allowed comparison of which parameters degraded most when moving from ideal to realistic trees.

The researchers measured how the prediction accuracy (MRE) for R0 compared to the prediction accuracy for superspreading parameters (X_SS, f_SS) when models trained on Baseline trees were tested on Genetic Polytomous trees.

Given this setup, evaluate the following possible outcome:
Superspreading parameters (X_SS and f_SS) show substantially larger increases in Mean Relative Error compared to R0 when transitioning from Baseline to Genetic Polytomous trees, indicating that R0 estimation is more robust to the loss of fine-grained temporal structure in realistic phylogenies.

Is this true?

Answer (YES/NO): YES